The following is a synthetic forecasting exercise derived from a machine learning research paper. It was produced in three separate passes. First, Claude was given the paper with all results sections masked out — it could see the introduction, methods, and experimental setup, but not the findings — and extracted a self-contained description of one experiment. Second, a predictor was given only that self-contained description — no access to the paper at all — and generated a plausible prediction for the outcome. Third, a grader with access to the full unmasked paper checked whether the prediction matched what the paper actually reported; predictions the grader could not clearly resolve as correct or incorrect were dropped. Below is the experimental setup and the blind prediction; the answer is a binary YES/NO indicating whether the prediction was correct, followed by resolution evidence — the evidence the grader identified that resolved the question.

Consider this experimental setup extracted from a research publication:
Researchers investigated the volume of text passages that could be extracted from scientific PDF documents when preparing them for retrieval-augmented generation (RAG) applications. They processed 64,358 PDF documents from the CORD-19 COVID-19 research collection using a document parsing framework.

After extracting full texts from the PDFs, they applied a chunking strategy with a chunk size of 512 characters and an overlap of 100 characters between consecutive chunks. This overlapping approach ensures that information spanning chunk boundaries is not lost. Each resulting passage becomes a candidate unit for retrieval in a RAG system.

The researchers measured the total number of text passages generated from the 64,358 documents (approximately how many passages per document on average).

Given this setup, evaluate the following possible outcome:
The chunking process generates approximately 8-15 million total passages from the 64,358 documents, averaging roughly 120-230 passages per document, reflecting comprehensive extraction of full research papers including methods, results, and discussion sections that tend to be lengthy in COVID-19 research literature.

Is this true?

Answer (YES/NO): YES